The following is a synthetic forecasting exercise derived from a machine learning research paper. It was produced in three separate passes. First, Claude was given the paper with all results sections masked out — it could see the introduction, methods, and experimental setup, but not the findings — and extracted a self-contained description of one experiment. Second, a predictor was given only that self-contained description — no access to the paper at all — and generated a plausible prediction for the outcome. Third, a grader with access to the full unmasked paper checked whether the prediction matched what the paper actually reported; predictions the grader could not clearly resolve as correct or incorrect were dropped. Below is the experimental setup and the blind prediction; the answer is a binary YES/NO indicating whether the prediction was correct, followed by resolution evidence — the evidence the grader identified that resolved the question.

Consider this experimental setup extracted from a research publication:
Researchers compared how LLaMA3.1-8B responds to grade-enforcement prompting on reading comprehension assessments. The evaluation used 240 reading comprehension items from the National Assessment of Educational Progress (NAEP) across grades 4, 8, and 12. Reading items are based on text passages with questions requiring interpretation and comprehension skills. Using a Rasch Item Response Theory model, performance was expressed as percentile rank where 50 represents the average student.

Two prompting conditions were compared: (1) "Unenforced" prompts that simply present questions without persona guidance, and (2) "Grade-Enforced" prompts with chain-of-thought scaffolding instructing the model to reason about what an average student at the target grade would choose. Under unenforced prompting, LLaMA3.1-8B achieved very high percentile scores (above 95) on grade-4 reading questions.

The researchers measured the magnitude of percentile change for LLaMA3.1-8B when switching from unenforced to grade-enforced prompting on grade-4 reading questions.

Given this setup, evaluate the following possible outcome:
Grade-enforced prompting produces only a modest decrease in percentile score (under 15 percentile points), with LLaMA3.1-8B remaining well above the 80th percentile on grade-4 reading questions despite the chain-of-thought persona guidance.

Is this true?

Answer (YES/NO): NO